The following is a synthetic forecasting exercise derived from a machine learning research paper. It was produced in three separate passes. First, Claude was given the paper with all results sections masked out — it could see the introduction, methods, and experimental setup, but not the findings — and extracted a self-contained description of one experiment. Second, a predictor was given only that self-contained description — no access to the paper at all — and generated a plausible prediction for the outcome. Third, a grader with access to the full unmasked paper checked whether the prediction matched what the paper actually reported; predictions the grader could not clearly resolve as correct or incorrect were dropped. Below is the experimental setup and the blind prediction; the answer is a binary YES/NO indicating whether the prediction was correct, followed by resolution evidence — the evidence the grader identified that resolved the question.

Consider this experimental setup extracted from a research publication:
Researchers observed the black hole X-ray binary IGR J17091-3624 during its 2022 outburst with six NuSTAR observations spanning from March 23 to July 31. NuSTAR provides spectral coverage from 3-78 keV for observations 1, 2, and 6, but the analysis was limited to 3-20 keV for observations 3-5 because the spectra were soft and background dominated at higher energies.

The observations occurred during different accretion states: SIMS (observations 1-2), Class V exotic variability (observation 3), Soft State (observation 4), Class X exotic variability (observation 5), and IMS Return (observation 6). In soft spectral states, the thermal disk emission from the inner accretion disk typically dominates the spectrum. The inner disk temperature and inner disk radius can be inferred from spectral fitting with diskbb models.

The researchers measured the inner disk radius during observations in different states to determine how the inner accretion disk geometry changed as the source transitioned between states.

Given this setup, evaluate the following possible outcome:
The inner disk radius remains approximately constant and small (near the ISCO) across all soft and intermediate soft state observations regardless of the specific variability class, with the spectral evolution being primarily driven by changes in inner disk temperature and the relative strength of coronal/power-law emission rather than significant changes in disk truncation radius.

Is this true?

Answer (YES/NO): NO